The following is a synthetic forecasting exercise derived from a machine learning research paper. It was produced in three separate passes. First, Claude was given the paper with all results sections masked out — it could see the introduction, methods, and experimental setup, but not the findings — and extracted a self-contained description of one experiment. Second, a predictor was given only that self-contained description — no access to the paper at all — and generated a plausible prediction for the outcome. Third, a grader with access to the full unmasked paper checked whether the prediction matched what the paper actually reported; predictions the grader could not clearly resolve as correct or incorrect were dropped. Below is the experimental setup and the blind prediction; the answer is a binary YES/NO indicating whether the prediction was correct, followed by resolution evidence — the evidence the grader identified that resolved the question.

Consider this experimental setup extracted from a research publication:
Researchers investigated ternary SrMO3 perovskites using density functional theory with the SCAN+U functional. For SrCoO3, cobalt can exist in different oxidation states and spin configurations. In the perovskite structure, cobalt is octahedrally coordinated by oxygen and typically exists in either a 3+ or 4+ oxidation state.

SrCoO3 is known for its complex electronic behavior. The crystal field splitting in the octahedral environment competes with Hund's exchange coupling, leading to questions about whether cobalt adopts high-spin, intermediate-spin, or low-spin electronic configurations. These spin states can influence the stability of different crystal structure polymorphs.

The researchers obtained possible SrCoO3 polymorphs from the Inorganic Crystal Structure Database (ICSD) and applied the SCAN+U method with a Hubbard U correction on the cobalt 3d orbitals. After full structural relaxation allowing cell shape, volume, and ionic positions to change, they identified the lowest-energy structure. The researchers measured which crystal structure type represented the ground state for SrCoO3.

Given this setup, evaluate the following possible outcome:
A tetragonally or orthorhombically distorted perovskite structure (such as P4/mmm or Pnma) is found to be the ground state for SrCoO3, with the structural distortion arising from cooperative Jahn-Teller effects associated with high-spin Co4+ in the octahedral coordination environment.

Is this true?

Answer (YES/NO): NO